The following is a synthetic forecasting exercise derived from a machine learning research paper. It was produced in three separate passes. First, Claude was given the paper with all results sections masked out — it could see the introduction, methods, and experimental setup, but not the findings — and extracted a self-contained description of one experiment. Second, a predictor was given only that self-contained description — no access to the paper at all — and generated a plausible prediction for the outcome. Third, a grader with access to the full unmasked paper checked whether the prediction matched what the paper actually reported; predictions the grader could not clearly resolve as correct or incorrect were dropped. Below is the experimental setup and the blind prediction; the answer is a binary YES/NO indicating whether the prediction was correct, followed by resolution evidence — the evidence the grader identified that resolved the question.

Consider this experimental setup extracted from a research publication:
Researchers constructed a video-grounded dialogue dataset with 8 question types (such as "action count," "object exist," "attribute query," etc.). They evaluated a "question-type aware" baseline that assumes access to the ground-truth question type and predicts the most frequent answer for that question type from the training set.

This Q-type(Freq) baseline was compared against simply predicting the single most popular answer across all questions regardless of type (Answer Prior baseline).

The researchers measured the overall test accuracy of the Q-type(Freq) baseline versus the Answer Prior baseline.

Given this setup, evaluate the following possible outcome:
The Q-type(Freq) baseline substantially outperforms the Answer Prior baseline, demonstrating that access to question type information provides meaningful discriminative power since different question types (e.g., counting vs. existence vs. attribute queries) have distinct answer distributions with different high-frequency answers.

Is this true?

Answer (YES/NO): YES